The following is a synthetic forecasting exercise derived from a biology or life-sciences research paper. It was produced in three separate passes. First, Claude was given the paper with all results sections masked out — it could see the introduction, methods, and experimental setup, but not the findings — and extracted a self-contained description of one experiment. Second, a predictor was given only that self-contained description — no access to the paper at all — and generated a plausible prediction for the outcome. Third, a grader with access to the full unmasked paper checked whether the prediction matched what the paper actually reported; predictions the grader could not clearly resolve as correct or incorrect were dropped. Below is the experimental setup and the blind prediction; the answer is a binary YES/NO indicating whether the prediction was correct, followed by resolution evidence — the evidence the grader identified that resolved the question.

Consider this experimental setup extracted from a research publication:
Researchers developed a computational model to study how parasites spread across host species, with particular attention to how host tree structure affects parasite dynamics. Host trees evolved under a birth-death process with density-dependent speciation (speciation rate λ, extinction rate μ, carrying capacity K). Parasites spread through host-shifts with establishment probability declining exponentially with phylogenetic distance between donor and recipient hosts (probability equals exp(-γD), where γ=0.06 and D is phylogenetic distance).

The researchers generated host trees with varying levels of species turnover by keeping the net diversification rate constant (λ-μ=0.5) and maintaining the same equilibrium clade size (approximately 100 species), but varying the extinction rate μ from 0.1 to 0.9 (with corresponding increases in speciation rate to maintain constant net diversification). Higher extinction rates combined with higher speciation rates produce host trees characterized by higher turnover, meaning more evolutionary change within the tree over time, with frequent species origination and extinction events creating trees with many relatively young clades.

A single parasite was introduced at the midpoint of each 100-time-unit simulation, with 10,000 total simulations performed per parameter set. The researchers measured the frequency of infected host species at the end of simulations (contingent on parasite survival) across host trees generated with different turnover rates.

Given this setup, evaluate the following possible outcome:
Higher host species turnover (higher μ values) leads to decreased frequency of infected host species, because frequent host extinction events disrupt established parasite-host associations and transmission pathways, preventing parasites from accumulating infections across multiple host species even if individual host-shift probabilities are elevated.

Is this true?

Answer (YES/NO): NO